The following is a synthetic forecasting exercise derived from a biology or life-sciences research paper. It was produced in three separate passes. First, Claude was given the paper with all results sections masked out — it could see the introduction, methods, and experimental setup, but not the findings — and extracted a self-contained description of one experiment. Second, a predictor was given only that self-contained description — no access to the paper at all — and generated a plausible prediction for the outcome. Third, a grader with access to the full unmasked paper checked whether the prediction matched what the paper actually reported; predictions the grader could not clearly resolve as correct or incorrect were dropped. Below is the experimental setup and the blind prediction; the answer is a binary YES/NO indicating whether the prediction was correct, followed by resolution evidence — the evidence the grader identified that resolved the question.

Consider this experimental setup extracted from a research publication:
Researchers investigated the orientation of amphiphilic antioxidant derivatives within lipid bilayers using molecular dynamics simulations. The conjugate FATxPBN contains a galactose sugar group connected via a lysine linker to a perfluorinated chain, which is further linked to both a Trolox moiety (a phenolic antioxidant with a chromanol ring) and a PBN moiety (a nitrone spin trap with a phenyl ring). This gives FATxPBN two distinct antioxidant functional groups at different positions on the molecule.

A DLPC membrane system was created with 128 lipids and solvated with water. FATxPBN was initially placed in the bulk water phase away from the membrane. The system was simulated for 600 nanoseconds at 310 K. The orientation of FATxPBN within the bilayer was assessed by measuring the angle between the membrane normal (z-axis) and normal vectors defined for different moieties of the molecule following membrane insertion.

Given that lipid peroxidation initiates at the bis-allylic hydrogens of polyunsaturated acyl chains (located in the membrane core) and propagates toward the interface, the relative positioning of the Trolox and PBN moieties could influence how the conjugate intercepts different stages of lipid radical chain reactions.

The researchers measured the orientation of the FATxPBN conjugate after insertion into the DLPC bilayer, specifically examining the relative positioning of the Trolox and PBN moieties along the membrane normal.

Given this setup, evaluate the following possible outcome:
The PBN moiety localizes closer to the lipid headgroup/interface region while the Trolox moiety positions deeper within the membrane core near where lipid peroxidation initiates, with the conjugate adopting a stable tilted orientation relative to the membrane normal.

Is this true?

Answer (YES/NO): NO